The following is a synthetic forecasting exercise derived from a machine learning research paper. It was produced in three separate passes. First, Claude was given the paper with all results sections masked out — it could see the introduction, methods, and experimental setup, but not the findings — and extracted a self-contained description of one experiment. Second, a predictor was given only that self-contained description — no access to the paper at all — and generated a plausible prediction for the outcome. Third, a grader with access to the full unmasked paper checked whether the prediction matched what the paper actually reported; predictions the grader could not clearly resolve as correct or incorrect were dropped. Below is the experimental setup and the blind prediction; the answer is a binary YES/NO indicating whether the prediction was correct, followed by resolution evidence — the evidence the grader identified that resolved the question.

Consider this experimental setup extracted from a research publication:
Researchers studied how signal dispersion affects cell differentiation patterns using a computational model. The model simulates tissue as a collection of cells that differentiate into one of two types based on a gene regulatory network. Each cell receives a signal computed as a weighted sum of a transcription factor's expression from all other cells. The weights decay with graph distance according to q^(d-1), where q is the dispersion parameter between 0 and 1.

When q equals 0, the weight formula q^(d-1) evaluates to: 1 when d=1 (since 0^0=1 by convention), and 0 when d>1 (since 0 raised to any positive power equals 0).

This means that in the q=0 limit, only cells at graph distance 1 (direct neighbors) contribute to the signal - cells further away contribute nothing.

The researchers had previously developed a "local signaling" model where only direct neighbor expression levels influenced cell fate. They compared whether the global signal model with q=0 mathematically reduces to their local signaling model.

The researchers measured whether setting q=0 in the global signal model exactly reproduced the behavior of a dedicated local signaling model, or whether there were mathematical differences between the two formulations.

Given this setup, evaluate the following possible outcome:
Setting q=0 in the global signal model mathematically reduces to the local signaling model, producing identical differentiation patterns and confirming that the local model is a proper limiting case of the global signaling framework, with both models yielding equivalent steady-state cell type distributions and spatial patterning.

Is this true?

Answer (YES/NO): NO